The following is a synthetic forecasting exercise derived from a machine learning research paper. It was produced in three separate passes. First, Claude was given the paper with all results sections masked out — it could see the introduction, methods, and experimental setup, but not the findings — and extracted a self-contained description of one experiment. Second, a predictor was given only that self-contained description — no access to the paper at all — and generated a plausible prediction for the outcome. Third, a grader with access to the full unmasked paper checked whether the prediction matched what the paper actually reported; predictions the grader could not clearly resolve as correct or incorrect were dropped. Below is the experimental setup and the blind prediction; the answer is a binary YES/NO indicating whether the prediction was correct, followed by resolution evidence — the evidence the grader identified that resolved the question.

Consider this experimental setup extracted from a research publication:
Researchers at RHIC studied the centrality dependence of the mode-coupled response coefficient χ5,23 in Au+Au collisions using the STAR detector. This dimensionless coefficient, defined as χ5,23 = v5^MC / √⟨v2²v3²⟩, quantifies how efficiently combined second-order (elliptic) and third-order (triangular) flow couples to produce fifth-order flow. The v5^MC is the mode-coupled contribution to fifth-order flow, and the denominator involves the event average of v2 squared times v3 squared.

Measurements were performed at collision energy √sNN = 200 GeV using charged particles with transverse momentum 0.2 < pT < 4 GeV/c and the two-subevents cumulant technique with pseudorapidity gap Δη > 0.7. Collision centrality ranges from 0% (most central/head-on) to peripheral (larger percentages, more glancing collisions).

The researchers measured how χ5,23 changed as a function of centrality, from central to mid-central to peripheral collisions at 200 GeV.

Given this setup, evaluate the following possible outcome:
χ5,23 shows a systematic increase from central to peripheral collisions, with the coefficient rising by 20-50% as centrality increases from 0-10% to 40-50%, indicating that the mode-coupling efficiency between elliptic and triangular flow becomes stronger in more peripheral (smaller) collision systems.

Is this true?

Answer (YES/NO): NO